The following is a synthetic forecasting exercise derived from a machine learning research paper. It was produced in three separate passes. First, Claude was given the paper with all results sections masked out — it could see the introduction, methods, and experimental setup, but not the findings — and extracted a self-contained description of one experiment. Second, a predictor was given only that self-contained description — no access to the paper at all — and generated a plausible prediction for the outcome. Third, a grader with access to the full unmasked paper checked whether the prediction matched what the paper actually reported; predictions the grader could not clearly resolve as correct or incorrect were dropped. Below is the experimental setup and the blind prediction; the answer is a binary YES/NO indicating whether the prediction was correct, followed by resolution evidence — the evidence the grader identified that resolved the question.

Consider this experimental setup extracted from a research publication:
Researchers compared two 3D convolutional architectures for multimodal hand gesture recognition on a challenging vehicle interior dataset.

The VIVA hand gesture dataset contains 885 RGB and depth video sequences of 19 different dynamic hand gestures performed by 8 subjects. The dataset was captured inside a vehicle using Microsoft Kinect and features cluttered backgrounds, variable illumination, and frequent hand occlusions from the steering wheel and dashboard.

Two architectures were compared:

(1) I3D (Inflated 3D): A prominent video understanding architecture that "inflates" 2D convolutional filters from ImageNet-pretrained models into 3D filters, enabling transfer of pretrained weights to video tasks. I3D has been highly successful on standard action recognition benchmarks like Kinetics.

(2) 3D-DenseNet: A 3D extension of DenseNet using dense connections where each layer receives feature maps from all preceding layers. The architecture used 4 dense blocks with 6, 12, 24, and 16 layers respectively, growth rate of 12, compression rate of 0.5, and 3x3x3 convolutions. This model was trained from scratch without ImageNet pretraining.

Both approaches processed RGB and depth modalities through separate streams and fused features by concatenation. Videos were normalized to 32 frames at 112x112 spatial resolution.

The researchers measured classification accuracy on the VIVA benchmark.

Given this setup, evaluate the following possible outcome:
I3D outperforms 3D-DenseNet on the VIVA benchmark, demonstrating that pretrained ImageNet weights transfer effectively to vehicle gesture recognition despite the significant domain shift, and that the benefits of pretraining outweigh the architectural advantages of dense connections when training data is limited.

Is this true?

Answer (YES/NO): NO